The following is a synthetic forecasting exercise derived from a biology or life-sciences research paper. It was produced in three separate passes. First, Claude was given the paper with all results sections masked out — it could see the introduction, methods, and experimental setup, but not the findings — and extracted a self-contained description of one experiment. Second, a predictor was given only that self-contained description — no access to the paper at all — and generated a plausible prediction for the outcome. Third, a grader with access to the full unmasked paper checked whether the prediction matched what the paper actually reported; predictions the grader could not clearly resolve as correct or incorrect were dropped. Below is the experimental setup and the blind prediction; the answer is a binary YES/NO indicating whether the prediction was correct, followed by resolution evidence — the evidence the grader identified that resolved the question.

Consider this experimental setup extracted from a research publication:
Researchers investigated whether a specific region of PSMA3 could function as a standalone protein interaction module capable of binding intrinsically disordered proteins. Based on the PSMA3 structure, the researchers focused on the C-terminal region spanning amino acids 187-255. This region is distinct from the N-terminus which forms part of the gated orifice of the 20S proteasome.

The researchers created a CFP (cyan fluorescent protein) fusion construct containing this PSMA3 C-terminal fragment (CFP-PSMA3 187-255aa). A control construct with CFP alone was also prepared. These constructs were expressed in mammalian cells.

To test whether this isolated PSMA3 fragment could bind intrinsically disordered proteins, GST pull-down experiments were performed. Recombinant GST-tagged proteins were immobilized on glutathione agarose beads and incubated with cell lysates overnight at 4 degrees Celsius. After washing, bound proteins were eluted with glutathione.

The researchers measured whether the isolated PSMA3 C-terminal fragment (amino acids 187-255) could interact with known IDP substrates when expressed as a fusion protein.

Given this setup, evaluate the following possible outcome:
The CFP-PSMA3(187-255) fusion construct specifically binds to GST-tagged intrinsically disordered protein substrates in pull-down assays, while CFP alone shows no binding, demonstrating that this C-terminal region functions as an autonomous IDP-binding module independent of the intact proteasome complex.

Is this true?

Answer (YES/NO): NO